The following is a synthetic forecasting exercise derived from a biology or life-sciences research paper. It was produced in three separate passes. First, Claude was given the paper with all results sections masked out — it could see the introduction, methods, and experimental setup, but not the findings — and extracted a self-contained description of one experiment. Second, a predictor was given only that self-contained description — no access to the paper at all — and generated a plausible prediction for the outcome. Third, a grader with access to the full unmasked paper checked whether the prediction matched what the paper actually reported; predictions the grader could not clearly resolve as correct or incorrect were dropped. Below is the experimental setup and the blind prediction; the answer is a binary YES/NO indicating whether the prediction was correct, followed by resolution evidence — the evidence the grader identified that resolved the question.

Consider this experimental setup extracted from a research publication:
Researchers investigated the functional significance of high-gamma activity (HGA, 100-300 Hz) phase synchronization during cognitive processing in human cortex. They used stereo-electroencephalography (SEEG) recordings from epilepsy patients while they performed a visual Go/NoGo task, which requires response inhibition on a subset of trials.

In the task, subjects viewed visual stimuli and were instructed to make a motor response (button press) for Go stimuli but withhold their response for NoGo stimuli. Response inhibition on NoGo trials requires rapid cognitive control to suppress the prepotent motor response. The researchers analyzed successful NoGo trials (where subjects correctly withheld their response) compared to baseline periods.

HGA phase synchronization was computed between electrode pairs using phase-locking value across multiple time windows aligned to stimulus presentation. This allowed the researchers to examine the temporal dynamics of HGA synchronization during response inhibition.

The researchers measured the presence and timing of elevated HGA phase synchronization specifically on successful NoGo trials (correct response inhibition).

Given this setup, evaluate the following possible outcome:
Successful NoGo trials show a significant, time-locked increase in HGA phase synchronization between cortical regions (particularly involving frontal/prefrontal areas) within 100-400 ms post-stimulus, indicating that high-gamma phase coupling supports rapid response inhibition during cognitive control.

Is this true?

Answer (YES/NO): NO